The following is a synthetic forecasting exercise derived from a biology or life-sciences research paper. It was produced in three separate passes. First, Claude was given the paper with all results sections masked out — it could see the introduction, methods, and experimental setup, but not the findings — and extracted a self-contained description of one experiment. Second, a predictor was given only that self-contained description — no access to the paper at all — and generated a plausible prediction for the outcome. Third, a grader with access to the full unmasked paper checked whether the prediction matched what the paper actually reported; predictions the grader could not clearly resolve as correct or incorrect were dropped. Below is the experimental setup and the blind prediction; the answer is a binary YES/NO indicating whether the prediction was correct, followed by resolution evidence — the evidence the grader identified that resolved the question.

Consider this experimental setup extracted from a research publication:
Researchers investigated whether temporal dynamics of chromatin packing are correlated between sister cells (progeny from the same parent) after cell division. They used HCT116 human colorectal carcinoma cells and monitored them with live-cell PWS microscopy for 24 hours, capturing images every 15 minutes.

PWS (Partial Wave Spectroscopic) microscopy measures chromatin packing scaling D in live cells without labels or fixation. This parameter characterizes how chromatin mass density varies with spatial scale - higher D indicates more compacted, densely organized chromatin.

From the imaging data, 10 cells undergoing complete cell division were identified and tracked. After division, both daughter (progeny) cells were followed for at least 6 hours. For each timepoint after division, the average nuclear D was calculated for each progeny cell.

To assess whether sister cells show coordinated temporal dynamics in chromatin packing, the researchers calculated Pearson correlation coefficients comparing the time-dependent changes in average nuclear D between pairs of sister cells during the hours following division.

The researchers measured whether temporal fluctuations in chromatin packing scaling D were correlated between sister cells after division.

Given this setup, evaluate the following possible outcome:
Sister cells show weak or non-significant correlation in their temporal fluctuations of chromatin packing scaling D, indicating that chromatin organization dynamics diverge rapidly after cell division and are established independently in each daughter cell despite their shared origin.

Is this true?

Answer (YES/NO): NO